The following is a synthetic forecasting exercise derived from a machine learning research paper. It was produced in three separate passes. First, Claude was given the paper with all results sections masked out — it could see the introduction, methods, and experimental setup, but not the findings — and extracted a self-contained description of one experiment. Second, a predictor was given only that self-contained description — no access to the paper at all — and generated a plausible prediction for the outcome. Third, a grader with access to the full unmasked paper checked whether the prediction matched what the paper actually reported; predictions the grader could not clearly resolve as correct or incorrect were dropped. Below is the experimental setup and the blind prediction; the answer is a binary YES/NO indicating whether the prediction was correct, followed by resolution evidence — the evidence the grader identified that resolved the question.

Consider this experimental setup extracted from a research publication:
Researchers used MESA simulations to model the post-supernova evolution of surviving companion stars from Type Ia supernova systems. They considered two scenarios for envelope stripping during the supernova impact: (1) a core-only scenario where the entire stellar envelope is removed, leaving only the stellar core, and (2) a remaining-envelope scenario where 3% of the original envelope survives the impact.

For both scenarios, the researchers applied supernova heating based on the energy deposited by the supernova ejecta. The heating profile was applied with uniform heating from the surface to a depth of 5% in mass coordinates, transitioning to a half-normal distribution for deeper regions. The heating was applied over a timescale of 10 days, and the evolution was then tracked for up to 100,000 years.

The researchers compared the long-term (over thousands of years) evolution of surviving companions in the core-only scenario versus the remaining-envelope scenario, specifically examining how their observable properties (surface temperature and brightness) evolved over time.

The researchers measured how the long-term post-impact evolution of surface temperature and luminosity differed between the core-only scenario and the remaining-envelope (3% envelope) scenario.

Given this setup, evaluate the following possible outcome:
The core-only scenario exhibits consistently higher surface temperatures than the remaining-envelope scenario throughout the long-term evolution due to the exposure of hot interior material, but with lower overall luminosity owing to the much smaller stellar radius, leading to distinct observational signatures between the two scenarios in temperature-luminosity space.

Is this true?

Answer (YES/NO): YES